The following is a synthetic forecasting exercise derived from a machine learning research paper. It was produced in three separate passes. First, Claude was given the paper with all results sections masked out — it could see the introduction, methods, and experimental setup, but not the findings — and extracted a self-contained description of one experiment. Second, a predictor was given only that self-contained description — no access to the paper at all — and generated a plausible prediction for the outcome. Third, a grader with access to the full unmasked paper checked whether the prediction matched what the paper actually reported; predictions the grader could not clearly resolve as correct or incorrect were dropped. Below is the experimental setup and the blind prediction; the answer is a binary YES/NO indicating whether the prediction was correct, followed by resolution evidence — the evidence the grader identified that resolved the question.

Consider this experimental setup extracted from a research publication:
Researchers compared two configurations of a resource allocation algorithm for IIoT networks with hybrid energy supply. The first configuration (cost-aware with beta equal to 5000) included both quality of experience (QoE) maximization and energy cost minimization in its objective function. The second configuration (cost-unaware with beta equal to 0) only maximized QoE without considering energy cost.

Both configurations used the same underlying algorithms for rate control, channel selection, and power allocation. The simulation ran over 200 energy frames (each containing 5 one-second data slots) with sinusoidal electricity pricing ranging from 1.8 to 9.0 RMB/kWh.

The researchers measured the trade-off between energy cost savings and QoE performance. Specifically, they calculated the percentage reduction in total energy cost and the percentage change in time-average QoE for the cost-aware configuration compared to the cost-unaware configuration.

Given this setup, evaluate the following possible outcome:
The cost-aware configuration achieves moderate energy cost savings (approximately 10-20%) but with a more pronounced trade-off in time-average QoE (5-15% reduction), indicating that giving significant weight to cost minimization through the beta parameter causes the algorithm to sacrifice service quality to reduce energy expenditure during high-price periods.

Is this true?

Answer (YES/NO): NO